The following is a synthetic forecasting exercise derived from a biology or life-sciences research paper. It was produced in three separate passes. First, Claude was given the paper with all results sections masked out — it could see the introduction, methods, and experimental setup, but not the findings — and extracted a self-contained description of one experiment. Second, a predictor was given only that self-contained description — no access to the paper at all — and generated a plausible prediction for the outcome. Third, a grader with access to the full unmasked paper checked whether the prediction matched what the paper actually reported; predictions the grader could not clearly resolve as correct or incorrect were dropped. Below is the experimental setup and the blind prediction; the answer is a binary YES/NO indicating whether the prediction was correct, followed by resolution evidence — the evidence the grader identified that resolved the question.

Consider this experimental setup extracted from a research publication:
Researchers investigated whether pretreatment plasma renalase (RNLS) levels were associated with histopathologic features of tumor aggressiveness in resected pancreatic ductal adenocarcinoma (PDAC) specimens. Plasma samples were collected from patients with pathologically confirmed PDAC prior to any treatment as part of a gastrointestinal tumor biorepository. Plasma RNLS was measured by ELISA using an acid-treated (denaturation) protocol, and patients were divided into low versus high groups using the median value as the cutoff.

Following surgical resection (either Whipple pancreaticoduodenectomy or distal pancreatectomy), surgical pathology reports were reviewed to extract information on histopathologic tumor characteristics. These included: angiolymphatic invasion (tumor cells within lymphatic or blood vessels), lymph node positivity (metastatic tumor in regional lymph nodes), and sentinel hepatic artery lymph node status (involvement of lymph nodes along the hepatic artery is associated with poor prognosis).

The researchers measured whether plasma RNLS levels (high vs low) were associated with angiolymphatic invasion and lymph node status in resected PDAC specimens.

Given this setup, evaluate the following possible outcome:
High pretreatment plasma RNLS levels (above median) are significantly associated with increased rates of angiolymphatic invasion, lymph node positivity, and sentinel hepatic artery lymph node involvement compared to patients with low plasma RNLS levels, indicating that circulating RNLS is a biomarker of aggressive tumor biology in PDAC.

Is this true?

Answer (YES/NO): YES